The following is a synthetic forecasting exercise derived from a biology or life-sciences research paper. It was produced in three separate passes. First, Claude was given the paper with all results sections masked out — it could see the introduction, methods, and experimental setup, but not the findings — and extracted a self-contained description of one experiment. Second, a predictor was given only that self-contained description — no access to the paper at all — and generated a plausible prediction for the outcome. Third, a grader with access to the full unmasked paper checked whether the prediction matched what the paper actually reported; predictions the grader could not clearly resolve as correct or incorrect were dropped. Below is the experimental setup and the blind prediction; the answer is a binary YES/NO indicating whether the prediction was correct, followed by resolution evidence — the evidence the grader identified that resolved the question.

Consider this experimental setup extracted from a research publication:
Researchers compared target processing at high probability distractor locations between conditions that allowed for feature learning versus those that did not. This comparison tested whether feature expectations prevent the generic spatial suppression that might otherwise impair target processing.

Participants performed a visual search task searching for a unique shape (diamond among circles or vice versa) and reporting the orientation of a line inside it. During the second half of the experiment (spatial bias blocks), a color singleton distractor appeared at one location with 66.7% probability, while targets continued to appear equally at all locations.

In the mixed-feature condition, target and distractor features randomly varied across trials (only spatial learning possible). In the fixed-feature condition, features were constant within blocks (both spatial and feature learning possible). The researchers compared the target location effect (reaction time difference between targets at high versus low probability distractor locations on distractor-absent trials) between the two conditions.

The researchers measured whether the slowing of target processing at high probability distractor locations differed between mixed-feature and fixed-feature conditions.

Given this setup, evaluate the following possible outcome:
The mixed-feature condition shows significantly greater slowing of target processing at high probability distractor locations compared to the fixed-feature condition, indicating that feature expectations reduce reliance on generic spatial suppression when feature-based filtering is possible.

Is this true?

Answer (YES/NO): NO